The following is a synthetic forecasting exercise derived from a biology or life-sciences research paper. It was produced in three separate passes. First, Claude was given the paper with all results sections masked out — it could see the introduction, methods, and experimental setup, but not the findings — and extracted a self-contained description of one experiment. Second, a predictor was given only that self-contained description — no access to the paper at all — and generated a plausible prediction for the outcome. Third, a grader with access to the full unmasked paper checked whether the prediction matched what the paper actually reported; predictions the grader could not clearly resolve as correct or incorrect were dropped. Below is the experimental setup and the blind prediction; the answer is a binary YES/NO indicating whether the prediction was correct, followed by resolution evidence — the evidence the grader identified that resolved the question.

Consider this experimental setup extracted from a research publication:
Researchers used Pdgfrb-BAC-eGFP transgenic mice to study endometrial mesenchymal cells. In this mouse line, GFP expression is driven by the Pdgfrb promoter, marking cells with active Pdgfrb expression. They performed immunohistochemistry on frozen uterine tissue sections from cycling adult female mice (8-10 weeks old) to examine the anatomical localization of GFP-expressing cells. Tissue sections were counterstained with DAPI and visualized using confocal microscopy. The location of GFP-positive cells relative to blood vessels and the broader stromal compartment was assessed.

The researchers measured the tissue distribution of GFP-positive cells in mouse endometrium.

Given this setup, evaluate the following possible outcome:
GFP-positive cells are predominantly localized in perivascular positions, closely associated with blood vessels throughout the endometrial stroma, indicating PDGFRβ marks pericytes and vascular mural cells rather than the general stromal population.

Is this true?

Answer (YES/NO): NO